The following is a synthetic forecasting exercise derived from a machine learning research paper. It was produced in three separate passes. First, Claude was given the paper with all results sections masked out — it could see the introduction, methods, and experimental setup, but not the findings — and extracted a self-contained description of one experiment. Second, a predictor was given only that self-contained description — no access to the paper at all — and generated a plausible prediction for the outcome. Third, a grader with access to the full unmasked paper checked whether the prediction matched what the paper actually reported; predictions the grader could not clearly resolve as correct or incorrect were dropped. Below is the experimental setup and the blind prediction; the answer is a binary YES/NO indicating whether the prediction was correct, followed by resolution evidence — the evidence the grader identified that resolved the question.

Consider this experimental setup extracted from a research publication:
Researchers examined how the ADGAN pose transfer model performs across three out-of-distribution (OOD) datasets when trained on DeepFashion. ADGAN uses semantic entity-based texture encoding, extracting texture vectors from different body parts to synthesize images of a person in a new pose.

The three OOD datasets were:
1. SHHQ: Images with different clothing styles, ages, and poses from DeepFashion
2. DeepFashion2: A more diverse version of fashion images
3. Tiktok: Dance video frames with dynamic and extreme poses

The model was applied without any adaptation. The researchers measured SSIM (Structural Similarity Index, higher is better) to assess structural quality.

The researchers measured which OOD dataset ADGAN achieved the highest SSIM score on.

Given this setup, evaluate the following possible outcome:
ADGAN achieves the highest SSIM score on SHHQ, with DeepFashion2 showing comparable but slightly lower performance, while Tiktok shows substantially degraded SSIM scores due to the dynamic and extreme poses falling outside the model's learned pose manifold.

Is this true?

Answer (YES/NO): NO